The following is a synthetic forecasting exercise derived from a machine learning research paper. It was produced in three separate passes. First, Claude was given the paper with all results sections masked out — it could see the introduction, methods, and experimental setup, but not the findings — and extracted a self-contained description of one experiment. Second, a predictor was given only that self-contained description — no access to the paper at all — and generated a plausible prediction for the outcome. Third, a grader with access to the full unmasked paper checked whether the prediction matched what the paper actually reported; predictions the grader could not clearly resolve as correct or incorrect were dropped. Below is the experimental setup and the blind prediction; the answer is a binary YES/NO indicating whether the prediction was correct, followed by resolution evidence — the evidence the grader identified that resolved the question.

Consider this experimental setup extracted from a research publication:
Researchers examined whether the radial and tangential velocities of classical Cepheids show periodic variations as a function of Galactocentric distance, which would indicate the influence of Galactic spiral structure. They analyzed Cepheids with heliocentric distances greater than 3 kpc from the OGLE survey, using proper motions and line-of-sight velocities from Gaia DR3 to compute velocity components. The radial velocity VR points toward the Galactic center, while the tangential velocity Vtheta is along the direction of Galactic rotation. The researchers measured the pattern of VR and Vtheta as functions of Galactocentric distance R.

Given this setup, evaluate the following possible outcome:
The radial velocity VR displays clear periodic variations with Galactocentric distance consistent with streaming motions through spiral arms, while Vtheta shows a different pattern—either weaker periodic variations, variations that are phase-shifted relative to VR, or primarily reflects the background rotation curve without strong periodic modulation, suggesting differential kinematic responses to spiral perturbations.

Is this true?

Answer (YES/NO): YES